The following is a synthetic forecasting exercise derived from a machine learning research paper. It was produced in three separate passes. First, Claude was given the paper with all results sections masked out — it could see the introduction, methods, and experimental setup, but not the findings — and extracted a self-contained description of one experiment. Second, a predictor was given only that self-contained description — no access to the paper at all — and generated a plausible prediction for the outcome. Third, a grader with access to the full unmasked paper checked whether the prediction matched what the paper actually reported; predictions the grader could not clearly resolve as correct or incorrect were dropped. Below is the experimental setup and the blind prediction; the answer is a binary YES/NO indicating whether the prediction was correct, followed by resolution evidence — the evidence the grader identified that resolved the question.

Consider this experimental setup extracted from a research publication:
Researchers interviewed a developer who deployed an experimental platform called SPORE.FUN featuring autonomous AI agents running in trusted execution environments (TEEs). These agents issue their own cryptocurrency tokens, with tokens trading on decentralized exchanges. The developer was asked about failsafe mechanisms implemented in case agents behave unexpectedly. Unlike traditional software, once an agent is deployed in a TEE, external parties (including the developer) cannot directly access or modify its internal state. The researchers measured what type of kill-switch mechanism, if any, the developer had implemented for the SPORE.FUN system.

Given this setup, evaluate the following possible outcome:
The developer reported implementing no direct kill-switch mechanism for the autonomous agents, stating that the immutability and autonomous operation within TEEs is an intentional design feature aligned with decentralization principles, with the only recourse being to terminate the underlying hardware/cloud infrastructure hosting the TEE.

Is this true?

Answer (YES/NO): NO